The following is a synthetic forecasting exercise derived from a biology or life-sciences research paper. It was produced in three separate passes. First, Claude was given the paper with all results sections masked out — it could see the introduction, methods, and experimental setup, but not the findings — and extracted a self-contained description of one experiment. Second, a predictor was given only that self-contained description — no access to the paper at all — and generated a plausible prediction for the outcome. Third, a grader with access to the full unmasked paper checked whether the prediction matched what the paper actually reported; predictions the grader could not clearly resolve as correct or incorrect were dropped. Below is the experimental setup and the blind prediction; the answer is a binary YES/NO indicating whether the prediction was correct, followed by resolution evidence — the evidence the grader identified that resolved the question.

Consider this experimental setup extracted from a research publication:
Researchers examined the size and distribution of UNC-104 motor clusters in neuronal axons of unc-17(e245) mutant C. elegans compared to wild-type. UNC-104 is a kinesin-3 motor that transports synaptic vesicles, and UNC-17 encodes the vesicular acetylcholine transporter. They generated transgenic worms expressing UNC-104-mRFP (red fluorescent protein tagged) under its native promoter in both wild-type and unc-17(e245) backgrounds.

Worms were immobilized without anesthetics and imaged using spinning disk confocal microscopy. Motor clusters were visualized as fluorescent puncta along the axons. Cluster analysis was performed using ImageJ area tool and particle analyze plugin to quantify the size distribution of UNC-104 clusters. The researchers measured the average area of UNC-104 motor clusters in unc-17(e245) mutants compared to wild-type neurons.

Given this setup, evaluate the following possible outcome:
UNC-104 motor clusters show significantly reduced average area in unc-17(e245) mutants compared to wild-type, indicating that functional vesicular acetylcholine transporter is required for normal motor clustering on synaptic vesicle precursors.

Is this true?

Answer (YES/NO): YES